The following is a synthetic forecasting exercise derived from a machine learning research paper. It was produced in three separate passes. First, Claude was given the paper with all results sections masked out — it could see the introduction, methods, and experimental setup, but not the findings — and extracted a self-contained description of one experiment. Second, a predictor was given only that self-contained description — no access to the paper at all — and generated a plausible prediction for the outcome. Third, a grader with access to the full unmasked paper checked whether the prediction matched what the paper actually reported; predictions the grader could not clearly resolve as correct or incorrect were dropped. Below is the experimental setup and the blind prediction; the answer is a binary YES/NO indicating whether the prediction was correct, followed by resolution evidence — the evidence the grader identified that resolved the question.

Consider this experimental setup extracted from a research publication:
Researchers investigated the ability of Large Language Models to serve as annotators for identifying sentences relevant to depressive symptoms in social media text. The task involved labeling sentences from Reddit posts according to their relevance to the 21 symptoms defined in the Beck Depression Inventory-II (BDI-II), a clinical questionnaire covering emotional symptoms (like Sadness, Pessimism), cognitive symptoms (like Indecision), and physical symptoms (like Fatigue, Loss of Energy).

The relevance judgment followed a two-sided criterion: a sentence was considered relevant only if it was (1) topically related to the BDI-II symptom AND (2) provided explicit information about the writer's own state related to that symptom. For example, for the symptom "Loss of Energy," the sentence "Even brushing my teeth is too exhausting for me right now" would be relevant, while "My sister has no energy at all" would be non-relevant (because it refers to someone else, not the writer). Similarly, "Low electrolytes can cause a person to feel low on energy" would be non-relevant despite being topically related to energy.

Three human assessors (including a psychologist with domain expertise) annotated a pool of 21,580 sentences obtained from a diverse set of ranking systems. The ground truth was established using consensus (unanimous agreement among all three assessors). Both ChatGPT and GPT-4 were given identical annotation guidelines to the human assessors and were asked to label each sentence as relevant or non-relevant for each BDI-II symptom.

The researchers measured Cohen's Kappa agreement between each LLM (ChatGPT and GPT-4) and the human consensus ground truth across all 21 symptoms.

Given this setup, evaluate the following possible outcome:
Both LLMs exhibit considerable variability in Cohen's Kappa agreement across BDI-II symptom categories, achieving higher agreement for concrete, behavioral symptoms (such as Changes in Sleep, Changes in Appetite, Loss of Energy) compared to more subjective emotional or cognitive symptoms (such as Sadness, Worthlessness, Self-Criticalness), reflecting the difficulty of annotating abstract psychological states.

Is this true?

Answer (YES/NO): NO